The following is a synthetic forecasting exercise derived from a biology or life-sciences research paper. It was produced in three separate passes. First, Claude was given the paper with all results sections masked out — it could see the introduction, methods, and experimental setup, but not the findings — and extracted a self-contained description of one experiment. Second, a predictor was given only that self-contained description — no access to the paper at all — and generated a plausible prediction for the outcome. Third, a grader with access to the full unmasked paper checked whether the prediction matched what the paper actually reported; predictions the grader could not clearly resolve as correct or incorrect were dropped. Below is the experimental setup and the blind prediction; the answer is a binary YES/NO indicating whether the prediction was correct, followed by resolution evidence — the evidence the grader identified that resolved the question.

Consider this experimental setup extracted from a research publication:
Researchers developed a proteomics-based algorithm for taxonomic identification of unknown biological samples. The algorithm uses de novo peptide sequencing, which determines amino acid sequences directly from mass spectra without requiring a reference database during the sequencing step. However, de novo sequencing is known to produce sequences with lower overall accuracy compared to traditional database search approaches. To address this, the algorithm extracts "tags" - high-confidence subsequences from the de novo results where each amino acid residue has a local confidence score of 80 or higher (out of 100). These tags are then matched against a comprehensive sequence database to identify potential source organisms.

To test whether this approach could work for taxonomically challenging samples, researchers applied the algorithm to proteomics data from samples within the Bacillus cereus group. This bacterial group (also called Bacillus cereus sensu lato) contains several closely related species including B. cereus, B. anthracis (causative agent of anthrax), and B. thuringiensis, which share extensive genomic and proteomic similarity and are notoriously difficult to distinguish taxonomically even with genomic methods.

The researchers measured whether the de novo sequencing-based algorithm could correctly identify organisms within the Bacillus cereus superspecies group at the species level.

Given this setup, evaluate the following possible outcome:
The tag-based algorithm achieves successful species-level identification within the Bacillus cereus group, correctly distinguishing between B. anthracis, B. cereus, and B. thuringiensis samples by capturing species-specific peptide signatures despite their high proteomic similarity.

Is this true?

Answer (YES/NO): NO